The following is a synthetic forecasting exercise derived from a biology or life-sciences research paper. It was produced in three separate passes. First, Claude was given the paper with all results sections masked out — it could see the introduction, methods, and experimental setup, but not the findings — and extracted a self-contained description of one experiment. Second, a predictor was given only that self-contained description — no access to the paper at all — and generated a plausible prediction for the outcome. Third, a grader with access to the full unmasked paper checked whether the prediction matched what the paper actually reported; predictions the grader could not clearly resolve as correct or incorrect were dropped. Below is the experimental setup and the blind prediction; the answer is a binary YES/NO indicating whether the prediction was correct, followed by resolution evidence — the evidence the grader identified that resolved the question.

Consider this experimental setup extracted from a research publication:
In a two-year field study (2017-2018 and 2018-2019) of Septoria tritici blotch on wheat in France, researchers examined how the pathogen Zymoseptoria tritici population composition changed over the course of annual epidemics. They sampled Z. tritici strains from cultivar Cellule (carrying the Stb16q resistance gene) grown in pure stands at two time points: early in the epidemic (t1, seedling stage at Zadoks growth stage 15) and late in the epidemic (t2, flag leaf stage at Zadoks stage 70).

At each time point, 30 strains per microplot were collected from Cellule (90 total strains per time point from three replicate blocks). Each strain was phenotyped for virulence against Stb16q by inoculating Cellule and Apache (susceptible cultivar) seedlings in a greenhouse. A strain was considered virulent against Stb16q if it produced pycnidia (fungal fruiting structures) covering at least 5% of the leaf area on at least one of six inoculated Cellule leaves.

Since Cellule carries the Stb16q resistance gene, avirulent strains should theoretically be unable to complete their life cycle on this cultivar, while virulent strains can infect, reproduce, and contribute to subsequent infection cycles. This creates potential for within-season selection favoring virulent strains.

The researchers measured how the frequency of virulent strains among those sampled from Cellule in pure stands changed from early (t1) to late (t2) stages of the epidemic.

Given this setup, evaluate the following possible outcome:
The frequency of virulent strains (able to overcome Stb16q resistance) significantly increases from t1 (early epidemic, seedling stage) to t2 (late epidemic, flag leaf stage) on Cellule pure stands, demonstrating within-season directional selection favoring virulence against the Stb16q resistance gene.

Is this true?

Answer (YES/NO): NO